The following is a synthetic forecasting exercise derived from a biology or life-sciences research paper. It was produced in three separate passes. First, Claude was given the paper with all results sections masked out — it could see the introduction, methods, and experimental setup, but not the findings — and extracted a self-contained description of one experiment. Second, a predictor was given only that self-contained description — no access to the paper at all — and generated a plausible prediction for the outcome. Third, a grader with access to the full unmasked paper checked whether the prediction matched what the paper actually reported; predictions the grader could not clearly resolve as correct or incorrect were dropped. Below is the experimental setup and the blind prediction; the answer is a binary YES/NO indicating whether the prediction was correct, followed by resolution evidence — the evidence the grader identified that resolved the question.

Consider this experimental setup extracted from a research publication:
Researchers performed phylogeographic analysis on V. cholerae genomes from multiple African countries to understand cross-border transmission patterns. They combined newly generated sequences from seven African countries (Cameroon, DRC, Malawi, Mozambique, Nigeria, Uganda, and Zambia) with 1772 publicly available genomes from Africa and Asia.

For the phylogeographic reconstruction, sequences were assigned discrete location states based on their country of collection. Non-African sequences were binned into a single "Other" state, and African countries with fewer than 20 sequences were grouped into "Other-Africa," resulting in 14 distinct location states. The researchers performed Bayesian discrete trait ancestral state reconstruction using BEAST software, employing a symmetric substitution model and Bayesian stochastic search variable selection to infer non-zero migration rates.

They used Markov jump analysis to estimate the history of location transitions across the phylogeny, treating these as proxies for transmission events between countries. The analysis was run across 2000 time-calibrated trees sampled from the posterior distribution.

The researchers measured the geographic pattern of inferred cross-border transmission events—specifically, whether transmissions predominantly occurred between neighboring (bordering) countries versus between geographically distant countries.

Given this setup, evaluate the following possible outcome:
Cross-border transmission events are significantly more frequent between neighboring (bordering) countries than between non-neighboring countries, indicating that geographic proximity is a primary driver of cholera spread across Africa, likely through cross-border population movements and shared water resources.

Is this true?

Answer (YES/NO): YES